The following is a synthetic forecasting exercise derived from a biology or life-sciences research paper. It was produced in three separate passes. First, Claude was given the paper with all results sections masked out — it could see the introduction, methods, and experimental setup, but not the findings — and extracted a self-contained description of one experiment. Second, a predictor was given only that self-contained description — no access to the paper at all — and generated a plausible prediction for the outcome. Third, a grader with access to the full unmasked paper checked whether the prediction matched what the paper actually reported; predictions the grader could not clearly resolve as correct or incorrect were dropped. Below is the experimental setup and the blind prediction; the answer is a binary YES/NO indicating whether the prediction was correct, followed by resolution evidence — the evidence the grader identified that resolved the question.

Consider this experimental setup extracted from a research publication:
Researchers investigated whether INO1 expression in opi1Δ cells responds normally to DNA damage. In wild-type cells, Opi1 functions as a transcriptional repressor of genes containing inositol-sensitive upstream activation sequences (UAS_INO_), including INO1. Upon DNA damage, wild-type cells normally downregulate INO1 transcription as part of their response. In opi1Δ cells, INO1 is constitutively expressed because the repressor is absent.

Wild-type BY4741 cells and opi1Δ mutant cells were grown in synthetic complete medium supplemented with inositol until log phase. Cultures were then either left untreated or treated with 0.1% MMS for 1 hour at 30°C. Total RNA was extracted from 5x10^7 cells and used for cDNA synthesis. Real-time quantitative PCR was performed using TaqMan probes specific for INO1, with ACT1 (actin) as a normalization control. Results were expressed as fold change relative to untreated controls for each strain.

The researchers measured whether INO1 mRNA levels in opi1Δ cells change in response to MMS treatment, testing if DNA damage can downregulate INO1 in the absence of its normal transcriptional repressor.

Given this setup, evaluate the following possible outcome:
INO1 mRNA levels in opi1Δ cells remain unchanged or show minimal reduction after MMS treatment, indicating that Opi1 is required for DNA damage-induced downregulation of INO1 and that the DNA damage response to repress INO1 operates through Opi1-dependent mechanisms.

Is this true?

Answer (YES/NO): NO